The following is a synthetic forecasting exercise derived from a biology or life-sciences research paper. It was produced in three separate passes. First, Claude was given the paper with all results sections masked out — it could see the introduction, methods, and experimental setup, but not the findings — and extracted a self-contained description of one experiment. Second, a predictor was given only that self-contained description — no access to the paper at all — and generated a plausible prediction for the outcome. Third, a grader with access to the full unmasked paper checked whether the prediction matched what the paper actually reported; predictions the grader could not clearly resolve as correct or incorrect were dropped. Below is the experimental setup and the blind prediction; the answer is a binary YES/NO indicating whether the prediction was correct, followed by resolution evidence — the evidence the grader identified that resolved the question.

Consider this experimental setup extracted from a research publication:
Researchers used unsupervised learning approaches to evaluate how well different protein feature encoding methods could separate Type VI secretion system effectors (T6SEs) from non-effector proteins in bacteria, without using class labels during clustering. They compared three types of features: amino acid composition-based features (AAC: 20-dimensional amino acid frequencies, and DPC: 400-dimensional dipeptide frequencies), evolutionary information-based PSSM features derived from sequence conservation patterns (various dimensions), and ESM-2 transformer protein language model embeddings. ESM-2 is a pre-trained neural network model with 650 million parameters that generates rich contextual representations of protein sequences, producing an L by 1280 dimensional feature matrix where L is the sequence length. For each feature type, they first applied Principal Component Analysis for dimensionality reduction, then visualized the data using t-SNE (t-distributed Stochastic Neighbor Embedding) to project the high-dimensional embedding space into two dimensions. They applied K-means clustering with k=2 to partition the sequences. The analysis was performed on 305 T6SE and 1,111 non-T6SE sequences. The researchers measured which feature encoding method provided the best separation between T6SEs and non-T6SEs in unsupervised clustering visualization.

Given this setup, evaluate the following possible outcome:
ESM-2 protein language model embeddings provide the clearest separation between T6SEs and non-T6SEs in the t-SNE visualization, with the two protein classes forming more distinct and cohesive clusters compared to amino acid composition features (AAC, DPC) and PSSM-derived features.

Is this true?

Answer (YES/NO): NO